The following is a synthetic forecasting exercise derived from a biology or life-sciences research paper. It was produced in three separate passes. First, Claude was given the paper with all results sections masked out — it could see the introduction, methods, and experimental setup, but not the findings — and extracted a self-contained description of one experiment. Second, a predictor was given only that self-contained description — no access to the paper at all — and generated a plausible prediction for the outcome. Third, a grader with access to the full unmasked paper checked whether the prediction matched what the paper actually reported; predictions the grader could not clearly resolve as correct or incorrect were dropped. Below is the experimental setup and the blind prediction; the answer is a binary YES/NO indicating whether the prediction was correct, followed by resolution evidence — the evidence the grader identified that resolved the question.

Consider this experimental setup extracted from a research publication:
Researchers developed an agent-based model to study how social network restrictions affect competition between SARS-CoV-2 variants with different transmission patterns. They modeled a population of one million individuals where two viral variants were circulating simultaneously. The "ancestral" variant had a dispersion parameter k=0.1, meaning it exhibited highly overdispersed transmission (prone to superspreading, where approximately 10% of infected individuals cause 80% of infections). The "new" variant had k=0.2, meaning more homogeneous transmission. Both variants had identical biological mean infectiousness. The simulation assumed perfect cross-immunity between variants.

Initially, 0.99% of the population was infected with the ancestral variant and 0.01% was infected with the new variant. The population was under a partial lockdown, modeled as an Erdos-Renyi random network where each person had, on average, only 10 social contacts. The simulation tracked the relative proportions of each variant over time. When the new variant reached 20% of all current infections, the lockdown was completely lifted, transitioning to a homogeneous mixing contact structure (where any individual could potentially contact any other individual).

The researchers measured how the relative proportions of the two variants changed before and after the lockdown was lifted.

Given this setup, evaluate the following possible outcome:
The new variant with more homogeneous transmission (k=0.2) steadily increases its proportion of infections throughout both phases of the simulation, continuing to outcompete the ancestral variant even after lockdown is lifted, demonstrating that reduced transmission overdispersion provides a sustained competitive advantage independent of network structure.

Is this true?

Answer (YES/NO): NO